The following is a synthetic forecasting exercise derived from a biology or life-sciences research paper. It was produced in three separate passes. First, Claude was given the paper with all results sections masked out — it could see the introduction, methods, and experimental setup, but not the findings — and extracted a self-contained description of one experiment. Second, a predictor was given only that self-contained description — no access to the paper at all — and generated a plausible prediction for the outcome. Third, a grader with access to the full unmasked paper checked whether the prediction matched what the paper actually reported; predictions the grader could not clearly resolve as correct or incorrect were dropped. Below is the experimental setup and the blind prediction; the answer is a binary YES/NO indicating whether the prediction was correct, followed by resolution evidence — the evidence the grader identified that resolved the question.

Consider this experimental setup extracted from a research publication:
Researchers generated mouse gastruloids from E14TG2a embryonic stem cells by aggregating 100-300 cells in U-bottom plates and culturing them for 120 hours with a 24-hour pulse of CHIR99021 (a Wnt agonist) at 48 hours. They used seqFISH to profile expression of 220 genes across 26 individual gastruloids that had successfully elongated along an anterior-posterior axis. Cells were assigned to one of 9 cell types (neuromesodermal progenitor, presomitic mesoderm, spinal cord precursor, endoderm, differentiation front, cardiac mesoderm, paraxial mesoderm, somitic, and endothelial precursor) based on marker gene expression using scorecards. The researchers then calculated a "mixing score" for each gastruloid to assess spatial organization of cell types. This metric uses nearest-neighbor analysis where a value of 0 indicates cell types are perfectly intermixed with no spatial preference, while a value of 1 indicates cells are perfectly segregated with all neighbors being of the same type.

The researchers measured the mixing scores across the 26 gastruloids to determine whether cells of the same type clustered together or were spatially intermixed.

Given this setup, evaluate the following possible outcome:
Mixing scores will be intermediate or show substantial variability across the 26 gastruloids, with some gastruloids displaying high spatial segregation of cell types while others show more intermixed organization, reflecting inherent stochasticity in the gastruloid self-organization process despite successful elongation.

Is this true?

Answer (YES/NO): YES